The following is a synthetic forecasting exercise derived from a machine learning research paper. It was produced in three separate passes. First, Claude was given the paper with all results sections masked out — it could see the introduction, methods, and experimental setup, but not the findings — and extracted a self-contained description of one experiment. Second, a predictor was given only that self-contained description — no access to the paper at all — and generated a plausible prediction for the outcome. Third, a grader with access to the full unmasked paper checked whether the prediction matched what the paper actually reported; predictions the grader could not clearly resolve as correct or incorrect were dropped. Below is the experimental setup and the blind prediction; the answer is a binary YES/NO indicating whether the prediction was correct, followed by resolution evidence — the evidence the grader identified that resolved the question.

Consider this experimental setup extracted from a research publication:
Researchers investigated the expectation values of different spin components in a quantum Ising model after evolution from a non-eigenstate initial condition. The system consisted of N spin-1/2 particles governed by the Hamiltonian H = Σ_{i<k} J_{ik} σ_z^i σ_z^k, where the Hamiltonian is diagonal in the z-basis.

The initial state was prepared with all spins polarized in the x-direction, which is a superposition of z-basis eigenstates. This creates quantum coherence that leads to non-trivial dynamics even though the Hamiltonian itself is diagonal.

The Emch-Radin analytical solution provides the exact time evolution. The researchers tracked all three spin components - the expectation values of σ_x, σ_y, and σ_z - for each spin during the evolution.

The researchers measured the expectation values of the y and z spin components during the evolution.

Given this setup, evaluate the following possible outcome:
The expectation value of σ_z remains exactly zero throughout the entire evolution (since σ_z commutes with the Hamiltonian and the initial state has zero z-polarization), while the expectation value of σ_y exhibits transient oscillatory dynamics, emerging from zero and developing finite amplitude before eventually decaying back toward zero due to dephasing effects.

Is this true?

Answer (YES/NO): NO